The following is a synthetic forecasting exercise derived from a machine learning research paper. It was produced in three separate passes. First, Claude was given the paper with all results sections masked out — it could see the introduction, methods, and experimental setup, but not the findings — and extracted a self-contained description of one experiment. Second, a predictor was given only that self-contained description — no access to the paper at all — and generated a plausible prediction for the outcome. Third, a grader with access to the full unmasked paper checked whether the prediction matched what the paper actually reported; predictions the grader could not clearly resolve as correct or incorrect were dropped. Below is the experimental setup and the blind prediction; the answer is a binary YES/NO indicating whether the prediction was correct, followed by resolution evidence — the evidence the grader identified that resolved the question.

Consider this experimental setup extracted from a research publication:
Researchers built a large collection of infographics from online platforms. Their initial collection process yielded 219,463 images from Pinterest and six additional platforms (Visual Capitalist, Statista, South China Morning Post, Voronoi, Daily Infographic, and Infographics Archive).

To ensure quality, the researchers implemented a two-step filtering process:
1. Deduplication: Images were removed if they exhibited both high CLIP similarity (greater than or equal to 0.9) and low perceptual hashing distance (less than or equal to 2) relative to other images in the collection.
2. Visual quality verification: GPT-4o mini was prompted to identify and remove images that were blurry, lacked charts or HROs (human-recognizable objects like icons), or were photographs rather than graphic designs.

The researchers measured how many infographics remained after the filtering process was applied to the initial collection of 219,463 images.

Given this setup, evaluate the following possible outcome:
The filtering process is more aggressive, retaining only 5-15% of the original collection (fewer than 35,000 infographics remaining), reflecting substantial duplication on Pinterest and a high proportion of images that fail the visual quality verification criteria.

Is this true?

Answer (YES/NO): YES